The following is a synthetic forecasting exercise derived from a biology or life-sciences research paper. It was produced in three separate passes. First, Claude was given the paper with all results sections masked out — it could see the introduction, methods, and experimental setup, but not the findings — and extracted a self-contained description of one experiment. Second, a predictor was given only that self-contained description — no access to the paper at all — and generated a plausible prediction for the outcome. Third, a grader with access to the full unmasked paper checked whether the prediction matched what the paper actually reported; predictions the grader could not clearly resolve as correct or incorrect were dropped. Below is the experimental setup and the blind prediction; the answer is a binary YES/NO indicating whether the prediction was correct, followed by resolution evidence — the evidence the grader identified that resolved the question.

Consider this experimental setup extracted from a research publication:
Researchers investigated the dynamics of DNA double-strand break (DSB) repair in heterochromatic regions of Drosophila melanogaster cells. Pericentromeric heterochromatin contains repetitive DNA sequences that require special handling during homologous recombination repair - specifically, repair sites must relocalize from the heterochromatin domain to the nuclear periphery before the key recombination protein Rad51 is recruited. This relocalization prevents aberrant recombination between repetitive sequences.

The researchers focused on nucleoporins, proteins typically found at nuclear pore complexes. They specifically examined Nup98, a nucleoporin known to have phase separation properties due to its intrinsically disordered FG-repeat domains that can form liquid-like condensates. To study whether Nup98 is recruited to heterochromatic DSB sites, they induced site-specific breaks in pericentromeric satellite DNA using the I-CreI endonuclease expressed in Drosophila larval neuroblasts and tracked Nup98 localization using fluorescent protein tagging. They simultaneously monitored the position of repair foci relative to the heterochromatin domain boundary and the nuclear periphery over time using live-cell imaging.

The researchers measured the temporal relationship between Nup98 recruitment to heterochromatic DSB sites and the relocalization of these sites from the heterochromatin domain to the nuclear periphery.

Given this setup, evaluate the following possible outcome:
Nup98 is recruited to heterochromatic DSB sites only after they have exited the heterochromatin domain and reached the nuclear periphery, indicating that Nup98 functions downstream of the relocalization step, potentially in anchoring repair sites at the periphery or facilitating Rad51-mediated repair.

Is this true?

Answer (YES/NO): NO